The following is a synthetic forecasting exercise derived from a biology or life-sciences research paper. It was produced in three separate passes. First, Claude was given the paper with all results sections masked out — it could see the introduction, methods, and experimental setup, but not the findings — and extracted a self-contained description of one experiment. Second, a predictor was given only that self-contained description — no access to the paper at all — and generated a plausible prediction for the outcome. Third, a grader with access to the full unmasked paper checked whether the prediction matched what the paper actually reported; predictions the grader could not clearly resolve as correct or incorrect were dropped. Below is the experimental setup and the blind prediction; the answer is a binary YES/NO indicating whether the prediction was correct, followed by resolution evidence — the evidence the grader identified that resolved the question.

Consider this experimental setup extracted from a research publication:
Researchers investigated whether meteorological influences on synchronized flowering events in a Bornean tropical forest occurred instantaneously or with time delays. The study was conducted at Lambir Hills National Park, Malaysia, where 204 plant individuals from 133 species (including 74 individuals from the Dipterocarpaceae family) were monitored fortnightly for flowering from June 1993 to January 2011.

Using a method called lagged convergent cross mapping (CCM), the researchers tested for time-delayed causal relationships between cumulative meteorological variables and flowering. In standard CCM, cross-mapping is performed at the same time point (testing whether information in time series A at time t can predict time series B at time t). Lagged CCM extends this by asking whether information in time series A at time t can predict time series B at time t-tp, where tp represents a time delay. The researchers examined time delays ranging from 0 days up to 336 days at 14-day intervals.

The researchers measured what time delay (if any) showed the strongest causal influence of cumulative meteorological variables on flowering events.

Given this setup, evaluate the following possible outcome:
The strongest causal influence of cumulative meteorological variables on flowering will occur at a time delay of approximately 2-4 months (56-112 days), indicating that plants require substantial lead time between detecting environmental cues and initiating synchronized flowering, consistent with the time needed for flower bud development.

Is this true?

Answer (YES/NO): NO